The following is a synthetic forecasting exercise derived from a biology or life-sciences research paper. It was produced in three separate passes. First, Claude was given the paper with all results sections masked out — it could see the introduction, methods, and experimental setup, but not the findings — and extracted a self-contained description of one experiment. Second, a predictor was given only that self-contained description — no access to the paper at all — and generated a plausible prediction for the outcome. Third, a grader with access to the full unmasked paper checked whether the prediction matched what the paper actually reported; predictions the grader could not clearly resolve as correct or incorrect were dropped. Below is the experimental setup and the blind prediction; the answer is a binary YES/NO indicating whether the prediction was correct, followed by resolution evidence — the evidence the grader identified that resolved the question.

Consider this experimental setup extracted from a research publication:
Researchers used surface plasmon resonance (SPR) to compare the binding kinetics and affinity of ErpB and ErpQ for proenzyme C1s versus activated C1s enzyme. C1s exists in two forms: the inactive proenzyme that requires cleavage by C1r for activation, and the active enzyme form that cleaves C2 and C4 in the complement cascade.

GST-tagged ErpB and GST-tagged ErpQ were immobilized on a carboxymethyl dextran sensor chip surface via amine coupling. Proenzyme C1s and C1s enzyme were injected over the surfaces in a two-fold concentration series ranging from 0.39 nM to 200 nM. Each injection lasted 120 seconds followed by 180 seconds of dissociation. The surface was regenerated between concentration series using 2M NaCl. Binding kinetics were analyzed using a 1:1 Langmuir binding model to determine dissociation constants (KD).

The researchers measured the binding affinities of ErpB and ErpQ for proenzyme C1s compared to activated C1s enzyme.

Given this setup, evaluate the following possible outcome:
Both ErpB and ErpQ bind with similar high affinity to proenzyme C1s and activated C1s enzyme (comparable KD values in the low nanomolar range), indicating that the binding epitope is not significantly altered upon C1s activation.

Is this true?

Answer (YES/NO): NO